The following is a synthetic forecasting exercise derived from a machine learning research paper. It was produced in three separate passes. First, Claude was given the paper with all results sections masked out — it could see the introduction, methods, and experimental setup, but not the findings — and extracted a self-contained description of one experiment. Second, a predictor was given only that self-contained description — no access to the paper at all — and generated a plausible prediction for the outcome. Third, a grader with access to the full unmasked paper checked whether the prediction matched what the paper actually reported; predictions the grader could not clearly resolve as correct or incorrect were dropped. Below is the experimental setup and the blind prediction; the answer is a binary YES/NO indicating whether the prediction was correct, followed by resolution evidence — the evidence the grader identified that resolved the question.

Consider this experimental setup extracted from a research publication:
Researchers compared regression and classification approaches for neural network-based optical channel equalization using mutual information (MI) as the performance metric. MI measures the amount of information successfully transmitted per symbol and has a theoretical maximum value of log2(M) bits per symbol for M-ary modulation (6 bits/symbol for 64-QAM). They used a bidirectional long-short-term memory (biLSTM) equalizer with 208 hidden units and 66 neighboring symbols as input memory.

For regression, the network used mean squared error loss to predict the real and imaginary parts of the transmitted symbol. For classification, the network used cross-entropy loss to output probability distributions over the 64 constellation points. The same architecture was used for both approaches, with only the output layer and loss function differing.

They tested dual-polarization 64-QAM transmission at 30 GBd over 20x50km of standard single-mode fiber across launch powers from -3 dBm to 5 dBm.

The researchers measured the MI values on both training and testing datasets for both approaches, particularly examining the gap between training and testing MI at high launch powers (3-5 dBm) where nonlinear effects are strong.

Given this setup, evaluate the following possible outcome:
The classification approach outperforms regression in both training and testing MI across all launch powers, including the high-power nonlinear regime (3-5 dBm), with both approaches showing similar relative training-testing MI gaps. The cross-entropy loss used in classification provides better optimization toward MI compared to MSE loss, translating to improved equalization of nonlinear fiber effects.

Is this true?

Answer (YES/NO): NO